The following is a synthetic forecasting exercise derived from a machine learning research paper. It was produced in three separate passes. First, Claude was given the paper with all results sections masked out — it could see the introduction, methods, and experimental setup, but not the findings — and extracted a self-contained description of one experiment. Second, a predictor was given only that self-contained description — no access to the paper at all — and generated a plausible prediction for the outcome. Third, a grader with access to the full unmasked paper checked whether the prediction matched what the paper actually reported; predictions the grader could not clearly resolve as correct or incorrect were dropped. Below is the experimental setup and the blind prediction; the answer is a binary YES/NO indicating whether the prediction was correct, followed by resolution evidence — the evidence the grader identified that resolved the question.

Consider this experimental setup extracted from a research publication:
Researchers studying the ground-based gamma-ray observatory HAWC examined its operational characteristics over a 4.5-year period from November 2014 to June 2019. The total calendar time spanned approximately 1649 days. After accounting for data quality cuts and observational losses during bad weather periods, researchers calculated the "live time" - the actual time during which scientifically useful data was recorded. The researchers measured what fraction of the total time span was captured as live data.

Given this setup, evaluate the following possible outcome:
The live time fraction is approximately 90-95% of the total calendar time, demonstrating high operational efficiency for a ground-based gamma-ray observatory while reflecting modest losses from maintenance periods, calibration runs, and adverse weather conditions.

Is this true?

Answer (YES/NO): YES